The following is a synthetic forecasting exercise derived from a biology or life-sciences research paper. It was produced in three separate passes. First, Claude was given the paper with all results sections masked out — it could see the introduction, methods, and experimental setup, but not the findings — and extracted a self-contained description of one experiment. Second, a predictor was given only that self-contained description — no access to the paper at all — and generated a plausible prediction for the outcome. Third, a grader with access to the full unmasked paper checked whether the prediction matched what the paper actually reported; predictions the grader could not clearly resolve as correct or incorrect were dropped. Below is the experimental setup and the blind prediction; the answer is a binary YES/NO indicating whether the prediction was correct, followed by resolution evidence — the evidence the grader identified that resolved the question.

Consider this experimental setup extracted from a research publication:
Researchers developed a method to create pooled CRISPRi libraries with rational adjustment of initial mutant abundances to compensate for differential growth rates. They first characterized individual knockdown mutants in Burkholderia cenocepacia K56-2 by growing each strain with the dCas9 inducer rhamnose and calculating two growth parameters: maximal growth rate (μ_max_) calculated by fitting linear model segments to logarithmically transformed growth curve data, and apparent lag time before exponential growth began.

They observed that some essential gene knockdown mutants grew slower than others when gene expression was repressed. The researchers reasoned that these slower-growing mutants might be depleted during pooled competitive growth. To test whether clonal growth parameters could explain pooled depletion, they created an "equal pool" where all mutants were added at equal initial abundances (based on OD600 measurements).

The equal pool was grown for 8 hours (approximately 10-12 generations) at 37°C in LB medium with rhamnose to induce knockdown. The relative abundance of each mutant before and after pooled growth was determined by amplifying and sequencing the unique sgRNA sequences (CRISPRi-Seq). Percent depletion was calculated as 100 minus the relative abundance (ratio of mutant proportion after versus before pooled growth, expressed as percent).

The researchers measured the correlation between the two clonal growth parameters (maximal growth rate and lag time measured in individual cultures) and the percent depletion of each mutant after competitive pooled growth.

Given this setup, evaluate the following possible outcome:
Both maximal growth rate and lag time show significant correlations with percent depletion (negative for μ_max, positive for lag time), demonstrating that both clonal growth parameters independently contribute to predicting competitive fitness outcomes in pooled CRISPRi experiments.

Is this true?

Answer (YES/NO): NO